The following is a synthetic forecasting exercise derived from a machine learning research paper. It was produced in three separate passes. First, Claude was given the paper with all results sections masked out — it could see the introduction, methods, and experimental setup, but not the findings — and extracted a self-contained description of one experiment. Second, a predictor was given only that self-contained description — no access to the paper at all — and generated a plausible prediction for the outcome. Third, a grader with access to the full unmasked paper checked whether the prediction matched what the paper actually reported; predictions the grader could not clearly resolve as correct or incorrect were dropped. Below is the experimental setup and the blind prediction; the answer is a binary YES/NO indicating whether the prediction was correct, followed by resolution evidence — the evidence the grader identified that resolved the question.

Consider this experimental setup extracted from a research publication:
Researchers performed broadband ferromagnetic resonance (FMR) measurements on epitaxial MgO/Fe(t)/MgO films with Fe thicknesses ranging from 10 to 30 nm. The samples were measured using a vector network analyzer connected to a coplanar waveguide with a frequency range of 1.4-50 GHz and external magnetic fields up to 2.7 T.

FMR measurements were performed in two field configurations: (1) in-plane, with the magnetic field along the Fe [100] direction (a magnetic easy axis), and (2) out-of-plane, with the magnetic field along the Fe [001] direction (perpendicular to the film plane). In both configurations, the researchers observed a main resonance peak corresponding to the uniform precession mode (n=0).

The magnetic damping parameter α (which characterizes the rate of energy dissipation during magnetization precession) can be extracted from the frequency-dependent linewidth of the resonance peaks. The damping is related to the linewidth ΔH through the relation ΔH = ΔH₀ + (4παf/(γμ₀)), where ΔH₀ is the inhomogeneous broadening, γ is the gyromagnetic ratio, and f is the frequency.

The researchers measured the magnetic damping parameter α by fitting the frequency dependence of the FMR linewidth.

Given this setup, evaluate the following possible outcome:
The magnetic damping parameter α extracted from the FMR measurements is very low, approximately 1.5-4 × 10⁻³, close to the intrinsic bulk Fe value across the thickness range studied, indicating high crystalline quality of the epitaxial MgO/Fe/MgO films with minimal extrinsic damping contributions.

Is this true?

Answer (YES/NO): YES